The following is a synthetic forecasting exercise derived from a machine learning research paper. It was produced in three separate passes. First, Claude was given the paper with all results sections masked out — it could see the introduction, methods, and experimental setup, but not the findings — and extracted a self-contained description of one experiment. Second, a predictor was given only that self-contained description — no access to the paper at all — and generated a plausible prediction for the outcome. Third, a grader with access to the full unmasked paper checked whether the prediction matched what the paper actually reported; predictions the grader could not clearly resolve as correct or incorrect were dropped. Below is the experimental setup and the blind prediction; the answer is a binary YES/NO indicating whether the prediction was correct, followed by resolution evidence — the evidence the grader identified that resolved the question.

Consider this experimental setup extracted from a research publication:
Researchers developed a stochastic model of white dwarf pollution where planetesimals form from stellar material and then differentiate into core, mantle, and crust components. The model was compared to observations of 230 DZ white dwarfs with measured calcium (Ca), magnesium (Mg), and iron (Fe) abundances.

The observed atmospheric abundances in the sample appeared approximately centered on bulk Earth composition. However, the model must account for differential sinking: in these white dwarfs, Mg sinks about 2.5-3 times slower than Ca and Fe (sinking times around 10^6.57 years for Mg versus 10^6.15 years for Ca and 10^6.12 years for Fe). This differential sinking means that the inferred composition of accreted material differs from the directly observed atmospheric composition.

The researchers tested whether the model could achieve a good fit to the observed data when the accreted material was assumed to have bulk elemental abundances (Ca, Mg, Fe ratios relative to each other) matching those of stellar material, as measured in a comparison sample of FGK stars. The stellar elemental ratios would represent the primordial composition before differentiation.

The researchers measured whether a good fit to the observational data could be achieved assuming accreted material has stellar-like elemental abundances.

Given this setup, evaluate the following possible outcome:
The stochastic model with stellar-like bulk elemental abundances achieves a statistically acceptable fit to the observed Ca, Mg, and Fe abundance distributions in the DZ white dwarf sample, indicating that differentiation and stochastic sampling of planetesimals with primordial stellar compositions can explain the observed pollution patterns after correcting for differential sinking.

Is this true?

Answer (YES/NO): NO